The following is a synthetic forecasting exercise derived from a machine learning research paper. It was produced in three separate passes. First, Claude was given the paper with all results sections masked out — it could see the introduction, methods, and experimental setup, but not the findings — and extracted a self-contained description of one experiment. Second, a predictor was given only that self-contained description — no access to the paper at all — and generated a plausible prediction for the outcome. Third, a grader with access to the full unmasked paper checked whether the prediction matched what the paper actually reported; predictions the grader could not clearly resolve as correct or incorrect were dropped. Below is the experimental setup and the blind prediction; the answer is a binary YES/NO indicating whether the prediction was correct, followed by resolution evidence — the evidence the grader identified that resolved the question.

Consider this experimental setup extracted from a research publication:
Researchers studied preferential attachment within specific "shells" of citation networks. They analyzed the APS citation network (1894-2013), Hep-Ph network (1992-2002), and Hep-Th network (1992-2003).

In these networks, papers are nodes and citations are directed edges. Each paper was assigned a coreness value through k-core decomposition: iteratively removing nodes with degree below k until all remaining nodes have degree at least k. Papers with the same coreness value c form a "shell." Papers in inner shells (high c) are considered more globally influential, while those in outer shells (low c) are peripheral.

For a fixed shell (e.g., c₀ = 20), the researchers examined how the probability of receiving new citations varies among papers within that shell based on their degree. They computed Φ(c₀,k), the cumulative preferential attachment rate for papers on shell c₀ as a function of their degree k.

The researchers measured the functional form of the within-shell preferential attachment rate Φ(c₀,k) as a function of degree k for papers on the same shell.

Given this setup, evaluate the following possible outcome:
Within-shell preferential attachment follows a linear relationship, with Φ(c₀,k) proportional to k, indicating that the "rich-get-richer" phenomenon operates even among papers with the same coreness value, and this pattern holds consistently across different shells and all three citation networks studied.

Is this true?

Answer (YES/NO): NO